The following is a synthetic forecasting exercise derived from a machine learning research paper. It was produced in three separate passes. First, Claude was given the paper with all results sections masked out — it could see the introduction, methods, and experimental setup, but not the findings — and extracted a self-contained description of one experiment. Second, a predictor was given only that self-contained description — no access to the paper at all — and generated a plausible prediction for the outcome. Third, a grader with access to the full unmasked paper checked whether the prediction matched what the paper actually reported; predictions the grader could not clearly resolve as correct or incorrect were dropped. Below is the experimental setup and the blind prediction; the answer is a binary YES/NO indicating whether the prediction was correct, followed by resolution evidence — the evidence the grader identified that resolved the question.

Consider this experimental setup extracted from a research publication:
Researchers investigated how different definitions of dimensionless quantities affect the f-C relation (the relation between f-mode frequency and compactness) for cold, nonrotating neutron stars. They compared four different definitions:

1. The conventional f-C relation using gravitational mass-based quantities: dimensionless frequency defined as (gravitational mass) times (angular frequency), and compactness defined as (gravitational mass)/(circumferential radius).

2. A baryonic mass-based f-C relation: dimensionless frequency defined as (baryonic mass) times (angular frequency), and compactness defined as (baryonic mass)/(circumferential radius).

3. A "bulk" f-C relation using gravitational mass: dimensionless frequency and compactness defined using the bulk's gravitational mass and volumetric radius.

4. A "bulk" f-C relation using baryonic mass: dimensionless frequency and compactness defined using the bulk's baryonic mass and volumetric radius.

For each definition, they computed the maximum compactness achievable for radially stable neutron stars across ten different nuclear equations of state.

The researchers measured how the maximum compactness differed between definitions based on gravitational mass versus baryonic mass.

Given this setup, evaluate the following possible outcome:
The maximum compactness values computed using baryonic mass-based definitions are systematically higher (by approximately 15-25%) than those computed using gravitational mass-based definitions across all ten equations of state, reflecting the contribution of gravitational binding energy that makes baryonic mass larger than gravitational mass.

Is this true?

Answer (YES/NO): YES